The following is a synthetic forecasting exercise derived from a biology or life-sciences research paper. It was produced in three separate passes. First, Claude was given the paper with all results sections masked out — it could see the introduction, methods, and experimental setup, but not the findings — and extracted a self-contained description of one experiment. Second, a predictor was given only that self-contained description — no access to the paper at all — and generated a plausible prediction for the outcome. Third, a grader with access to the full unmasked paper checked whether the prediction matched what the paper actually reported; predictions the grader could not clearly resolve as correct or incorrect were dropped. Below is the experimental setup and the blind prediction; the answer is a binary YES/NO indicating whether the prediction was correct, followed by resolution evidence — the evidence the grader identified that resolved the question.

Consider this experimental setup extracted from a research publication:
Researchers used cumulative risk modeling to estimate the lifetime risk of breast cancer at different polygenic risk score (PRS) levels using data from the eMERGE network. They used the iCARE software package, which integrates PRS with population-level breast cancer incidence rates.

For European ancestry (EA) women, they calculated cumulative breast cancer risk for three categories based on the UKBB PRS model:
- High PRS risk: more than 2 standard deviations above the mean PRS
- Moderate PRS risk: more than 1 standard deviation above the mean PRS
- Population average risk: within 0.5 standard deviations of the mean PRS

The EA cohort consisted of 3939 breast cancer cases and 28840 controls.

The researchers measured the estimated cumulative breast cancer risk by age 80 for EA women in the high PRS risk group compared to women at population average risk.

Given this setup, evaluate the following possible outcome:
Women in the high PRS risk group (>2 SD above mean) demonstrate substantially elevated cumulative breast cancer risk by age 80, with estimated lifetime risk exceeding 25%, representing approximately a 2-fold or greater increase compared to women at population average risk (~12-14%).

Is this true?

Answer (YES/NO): YES